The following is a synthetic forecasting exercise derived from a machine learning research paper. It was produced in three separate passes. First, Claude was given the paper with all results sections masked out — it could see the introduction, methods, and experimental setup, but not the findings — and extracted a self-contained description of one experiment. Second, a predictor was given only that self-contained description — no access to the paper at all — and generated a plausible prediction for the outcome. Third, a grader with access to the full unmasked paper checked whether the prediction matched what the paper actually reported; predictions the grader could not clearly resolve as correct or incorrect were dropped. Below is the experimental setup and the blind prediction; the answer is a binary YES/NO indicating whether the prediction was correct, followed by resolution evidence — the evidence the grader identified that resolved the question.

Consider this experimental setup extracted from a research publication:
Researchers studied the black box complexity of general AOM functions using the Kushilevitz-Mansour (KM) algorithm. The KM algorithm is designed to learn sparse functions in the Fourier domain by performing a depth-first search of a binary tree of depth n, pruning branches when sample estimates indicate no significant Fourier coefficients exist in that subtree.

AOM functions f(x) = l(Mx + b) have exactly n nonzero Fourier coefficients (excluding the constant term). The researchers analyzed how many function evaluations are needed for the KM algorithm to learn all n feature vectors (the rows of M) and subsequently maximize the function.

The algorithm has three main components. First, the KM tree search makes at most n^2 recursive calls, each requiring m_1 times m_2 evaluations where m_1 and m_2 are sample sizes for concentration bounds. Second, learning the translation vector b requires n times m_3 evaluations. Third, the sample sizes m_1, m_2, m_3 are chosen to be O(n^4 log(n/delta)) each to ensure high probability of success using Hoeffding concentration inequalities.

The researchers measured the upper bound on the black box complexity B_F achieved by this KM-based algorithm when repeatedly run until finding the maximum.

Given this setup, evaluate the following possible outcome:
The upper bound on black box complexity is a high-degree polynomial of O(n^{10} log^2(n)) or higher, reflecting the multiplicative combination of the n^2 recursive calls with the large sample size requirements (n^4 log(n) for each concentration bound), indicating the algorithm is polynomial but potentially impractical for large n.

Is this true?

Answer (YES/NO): YES